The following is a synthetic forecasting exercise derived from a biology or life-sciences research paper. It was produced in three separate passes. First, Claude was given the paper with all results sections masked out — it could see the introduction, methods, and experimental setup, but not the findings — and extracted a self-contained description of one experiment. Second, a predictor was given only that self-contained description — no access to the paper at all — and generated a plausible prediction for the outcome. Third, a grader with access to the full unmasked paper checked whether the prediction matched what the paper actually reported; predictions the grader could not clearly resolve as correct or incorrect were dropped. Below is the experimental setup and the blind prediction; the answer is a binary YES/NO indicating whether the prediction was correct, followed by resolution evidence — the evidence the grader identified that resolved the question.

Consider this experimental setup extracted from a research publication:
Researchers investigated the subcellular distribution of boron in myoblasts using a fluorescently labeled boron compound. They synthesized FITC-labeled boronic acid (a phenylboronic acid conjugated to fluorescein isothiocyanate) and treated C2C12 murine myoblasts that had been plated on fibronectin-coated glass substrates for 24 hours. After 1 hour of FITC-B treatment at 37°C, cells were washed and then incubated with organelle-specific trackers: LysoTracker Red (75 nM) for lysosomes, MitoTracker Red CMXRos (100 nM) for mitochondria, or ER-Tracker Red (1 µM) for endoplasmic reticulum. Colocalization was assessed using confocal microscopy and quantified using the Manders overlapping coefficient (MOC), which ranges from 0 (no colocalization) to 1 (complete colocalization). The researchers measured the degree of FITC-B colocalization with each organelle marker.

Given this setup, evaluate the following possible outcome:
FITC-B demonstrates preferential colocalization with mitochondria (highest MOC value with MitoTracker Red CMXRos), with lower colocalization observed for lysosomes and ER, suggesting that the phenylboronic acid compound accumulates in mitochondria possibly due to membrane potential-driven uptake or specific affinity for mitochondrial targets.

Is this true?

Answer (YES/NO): NO